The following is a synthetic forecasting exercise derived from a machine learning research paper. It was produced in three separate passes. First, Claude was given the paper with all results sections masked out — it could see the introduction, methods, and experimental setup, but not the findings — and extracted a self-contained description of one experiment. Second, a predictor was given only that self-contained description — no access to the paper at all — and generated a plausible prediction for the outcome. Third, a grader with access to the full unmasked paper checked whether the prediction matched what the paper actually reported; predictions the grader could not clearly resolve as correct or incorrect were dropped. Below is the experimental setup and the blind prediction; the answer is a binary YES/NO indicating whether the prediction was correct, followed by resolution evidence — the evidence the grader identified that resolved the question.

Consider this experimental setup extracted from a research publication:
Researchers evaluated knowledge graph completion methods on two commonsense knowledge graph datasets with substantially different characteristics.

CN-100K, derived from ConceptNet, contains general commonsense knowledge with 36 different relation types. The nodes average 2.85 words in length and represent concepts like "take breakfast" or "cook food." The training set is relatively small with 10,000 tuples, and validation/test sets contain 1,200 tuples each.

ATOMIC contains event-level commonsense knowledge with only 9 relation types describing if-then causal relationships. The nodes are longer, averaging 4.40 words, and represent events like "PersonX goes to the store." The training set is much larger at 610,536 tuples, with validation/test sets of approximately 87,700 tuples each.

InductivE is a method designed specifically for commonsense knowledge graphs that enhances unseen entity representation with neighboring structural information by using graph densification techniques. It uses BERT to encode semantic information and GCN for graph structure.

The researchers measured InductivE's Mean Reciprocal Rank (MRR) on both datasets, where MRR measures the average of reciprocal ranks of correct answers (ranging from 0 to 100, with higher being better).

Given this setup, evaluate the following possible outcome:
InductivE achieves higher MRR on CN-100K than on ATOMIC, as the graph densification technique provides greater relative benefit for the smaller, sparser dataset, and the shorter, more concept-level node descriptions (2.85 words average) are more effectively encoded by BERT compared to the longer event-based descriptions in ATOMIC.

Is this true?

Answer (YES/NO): YES